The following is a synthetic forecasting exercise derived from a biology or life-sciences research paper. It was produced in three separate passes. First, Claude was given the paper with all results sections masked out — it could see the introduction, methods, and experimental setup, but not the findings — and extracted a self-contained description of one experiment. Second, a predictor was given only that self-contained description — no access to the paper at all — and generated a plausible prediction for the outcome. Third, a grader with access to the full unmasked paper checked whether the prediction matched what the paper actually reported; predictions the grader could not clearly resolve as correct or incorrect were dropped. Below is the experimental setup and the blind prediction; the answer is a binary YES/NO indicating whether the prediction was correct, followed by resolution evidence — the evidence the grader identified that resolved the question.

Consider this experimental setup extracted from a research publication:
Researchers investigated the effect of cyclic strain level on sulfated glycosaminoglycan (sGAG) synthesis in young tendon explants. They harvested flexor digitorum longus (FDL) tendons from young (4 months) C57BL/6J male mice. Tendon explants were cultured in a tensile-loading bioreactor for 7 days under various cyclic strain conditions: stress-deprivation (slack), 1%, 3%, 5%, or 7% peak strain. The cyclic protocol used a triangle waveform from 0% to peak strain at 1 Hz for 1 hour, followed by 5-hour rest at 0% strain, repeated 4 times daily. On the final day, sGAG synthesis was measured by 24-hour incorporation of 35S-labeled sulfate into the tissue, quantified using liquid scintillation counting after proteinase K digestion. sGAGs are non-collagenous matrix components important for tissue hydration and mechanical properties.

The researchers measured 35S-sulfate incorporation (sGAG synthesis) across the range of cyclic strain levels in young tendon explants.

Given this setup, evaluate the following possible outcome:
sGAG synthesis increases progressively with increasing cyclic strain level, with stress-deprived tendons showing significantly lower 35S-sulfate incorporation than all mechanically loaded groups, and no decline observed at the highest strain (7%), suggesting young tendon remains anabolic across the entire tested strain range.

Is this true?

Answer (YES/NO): NO